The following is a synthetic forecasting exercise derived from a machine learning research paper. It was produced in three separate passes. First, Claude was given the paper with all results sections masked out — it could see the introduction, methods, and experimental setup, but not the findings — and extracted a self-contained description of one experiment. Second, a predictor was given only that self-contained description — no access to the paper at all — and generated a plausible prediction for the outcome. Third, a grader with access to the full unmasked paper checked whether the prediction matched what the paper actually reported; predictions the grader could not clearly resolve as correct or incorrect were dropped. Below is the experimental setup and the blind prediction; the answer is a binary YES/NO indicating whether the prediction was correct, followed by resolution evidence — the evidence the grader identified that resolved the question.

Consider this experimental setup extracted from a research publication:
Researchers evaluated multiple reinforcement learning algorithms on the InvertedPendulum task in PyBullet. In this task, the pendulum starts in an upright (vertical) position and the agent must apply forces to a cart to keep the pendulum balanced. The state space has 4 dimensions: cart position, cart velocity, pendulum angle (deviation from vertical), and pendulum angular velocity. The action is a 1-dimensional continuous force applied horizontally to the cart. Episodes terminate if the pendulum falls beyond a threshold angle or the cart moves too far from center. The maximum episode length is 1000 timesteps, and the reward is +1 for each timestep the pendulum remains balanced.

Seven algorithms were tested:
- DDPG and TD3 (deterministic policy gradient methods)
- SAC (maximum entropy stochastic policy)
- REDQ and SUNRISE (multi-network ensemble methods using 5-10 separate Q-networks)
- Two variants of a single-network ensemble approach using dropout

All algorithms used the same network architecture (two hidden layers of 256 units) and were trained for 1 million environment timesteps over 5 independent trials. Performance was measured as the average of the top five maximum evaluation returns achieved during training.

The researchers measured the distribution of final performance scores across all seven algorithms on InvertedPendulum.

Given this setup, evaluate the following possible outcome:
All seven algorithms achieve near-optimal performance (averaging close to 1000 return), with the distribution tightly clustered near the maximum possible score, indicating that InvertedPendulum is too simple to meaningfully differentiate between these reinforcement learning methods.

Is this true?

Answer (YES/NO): YES